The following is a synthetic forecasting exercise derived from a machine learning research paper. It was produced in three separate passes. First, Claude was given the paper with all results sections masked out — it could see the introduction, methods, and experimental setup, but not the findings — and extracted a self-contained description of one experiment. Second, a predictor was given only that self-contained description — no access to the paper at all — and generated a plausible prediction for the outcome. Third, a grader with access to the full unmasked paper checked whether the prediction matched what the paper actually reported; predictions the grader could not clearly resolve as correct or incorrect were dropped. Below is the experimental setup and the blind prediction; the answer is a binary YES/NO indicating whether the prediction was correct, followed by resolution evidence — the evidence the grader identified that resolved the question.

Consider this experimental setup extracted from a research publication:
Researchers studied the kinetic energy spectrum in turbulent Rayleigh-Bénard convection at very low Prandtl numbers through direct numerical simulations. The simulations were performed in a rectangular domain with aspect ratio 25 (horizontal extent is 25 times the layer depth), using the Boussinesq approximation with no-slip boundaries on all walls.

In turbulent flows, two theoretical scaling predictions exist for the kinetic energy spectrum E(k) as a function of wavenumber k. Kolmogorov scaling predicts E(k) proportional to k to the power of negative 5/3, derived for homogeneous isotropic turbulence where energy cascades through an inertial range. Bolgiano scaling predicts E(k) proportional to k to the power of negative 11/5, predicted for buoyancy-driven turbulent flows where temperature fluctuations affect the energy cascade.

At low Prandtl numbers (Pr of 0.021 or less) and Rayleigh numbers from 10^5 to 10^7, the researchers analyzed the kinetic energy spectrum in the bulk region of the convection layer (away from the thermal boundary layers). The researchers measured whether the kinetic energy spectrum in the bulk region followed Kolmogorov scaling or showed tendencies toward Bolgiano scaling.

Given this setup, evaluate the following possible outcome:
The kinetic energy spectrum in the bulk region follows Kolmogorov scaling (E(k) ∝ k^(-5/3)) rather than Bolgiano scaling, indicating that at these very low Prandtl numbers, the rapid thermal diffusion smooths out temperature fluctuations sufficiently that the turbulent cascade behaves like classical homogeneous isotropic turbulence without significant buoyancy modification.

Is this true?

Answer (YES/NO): YES